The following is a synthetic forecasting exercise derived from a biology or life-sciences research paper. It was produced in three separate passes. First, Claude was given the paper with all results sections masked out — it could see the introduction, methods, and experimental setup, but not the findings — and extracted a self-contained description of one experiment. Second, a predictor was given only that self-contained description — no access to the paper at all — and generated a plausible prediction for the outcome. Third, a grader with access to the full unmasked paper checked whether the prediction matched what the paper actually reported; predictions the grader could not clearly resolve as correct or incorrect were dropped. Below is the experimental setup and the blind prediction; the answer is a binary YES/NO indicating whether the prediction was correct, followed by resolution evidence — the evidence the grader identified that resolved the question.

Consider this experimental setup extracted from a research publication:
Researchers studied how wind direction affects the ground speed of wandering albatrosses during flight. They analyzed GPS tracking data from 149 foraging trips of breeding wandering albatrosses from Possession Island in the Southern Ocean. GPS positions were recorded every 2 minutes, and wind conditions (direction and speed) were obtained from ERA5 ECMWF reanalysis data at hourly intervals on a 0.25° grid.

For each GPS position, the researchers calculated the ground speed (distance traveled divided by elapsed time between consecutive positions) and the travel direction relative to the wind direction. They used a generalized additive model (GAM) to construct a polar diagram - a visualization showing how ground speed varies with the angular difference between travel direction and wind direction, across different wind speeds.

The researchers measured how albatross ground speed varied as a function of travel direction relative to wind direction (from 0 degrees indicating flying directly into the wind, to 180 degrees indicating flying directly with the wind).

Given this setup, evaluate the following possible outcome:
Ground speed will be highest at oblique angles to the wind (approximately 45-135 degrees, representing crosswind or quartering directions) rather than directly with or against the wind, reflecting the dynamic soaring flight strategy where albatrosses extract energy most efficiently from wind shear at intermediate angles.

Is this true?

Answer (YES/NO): YES